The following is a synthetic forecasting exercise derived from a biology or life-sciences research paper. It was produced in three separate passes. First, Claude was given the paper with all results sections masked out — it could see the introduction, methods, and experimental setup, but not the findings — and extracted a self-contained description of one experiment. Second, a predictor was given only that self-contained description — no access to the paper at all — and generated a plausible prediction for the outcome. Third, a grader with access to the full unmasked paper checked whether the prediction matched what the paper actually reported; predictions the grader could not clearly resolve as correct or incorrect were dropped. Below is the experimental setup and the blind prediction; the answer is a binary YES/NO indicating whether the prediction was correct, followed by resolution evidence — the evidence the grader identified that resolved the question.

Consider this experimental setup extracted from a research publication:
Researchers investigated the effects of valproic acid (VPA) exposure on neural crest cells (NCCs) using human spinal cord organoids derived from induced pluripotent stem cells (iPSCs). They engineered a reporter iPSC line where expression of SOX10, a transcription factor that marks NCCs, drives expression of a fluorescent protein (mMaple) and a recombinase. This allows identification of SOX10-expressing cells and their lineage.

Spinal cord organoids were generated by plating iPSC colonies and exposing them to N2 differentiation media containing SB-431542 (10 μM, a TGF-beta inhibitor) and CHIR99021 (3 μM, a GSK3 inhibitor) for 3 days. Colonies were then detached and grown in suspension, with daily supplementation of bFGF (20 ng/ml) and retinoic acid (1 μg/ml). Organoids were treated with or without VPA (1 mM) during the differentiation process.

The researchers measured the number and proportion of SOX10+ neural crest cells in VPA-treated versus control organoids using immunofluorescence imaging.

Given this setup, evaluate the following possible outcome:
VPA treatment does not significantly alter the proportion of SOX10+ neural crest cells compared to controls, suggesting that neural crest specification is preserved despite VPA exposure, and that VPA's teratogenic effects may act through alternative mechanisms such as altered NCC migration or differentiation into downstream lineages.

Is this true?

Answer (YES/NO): NO